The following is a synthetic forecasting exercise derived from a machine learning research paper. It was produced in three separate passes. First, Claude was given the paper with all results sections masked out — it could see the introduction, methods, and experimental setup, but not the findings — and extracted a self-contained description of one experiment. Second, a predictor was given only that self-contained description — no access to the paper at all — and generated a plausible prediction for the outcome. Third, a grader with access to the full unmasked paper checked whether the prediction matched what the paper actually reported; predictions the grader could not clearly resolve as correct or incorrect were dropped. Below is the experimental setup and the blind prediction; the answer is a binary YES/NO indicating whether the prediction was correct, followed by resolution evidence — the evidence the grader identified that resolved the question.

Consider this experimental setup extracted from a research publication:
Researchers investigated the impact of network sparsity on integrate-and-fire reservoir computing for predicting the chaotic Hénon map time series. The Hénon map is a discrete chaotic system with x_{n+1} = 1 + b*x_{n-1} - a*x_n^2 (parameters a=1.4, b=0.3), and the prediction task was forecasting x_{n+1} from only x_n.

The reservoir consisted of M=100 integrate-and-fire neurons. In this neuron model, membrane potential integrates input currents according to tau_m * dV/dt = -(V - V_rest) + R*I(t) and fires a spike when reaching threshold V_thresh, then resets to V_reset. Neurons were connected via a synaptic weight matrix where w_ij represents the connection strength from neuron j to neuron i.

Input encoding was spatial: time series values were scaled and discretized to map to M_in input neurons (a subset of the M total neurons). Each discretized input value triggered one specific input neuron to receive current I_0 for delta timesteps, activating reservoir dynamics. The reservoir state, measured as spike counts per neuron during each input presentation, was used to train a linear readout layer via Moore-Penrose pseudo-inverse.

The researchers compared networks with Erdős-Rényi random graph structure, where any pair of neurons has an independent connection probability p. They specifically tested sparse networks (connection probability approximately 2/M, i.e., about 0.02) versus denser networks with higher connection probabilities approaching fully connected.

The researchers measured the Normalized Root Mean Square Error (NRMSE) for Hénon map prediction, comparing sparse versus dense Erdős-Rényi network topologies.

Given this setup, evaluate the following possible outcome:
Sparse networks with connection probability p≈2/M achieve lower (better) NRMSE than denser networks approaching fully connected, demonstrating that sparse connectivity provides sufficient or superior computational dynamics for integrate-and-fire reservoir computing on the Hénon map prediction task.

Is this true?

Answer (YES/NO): NO